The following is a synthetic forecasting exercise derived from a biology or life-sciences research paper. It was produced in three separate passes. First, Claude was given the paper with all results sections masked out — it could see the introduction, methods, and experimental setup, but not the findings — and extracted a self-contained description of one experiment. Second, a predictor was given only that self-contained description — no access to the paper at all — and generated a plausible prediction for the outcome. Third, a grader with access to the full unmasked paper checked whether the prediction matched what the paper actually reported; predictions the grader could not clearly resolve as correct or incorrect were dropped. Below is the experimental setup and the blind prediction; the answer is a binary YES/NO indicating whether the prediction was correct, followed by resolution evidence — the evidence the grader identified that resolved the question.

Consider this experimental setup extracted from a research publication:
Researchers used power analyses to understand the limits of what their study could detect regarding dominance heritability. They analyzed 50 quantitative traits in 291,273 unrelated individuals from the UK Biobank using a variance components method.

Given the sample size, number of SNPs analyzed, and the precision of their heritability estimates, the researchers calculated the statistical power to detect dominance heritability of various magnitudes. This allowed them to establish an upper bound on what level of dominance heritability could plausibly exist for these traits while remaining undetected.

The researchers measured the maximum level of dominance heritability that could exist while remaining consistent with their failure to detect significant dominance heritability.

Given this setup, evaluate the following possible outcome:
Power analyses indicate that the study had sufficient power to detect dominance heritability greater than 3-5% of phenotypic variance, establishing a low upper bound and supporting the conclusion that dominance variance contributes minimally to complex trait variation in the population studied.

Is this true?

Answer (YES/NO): NO